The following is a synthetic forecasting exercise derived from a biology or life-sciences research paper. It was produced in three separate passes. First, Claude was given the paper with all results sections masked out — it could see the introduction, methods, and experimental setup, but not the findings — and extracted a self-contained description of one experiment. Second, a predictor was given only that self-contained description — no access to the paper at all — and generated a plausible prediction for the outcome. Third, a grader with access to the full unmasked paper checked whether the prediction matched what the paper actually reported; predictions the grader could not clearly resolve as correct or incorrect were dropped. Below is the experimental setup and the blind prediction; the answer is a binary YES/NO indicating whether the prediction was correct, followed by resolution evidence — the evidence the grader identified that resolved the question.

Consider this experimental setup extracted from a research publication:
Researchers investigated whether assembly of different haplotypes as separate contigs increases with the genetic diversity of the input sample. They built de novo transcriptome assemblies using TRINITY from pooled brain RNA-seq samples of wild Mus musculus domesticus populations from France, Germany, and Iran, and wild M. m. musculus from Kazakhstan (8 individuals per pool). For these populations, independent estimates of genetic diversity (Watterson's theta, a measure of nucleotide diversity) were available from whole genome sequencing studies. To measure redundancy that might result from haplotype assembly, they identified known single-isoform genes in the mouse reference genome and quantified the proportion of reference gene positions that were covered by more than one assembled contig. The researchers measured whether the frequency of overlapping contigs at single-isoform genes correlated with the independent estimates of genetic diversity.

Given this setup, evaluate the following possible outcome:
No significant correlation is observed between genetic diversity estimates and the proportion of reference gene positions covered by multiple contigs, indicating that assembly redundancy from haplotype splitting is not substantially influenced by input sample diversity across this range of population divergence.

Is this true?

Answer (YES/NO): YES